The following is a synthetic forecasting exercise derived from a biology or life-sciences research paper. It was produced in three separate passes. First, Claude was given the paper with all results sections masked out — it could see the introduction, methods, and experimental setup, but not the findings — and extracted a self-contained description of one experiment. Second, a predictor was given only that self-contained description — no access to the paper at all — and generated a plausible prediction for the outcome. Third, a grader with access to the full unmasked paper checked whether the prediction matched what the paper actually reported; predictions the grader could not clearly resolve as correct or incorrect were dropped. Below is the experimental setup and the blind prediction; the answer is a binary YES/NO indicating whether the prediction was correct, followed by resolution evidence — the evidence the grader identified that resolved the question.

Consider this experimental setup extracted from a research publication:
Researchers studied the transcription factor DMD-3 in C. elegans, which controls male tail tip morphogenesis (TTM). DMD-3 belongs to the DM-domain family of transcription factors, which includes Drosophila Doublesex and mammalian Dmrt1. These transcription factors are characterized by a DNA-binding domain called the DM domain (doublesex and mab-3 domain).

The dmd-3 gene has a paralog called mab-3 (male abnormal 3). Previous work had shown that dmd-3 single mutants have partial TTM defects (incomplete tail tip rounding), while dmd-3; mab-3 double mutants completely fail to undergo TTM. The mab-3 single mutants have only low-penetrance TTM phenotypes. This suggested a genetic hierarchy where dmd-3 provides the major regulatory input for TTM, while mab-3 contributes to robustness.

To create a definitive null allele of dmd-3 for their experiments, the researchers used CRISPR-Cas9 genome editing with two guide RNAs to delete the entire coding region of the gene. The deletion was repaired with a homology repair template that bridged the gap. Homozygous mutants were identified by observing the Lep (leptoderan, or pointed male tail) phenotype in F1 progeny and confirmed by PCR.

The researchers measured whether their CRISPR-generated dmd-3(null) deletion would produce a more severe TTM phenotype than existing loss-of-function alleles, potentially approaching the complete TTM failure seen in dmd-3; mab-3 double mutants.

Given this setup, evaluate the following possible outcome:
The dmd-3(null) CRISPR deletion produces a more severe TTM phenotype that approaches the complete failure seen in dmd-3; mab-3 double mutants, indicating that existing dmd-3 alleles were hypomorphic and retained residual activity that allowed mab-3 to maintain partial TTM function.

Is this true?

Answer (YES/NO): NO